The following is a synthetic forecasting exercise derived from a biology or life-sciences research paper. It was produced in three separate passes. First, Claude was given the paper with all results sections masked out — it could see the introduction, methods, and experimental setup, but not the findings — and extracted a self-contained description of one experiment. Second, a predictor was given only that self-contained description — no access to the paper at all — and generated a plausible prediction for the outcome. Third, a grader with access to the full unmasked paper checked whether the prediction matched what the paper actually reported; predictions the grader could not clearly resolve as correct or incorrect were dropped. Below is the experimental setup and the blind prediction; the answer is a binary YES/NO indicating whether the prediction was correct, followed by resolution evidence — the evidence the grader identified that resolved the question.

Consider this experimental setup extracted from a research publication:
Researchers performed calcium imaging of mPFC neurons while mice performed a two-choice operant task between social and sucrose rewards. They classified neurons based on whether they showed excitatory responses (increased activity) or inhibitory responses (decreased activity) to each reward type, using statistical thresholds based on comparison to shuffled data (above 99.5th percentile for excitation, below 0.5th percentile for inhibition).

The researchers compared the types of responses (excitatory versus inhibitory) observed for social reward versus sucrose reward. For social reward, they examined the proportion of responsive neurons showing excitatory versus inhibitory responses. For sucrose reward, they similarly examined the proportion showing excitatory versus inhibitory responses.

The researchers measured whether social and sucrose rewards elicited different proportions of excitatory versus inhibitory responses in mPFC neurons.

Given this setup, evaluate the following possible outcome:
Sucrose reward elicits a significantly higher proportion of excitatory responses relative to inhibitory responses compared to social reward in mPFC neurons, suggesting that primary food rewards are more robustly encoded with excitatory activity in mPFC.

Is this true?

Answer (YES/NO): NO